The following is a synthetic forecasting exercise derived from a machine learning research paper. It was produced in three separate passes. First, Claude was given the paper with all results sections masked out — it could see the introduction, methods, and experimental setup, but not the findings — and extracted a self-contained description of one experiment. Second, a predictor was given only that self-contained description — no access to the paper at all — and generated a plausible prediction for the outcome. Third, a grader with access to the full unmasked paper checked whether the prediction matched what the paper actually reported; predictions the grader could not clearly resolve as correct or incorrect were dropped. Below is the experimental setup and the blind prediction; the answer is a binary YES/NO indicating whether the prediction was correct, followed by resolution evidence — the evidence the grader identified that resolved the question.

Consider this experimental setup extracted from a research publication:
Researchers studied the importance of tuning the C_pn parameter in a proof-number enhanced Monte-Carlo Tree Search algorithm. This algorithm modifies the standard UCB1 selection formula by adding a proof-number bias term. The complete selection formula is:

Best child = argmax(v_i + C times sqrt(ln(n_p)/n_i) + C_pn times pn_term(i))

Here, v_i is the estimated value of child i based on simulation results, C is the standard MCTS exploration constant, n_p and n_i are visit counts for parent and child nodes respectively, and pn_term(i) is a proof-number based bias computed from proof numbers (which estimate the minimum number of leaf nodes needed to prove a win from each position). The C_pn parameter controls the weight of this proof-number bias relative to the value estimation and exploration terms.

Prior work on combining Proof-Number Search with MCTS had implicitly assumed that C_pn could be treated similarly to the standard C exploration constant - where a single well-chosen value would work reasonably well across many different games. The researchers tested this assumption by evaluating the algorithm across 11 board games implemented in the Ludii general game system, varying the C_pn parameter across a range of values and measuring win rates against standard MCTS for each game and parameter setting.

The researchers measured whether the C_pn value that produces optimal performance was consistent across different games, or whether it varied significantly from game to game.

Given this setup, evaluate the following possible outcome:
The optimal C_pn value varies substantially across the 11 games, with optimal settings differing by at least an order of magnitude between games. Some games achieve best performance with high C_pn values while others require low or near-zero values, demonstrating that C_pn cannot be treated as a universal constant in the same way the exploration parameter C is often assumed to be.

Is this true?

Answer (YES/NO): YES